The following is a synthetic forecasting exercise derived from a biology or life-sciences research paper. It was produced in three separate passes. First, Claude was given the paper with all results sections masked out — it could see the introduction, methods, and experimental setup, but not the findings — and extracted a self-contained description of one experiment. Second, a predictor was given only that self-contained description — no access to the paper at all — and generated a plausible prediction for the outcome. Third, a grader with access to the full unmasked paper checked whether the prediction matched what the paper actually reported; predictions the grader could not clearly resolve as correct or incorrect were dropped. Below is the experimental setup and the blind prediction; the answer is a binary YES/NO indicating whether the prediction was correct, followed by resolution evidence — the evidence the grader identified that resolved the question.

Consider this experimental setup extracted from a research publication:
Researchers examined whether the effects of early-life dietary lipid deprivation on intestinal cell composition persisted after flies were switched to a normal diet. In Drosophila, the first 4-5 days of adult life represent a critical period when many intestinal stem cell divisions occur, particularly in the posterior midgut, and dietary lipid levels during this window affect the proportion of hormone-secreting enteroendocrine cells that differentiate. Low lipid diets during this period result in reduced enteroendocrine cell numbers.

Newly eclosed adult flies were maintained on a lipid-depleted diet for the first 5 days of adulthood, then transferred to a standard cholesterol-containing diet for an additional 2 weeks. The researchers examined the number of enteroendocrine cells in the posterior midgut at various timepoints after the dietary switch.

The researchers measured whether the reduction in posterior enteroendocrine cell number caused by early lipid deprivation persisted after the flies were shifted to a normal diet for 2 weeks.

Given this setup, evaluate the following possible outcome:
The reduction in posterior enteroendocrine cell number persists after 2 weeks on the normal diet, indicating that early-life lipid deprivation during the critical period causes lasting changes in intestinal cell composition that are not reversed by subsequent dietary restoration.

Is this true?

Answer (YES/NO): YES